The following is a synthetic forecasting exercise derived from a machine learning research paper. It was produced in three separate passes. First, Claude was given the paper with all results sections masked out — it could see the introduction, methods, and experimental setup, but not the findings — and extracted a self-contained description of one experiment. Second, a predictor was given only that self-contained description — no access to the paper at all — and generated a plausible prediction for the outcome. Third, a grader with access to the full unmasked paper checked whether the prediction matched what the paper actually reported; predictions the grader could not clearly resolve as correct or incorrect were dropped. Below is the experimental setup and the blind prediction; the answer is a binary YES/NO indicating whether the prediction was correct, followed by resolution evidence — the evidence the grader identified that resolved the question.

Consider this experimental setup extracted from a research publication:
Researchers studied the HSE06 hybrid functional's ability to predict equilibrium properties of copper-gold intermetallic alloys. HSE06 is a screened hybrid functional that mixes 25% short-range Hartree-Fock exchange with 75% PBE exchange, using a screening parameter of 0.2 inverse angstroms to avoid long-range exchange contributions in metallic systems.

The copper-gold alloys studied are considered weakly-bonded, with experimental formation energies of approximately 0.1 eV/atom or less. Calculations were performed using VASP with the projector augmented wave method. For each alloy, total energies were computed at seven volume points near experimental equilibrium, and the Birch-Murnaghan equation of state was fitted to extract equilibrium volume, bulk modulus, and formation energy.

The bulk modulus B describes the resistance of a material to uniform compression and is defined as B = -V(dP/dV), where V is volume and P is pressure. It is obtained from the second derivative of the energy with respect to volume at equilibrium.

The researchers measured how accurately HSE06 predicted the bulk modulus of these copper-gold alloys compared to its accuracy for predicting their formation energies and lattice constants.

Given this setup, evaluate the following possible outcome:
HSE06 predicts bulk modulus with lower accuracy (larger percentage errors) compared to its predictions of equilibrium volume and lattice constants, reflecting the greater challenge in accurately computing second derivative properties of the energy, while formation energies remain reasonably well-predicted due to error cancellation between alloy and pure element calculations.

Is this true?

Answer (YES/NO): YES